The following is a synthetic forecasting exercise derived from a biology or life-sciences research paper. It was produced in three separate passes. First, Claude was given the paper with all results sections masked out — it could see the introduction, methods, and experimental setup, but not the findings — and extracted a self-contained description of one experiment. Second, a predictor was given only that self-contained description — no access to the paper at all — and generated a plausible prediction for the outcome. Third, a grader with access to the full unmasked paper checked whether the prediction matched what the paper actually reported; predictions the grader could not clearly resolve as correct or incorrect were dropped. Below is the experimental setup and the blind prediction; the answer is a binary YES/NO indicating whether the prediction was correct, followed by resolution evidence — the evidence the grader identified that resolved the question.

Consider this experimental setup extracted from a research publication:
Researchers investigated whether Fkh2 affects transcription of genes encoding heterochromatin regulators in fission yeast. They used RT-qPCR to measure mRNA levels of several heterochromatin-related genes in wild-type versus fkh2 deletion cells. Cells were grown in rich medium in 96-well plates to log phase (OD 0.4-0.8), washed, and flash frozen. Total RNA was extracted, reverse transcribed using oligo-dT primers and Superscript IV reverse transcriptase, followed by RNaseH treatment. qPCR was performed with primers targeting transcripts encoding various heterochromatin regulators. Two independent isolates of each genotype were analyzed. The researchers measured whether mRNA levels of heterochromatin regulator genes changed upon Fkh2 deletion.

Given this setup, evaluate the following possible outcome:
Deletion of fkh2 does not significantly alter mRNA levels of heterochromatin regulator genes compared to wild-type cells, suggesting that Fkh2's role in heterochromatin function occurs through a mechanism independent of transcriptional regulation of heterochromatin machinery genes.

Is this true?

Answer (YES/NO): YES